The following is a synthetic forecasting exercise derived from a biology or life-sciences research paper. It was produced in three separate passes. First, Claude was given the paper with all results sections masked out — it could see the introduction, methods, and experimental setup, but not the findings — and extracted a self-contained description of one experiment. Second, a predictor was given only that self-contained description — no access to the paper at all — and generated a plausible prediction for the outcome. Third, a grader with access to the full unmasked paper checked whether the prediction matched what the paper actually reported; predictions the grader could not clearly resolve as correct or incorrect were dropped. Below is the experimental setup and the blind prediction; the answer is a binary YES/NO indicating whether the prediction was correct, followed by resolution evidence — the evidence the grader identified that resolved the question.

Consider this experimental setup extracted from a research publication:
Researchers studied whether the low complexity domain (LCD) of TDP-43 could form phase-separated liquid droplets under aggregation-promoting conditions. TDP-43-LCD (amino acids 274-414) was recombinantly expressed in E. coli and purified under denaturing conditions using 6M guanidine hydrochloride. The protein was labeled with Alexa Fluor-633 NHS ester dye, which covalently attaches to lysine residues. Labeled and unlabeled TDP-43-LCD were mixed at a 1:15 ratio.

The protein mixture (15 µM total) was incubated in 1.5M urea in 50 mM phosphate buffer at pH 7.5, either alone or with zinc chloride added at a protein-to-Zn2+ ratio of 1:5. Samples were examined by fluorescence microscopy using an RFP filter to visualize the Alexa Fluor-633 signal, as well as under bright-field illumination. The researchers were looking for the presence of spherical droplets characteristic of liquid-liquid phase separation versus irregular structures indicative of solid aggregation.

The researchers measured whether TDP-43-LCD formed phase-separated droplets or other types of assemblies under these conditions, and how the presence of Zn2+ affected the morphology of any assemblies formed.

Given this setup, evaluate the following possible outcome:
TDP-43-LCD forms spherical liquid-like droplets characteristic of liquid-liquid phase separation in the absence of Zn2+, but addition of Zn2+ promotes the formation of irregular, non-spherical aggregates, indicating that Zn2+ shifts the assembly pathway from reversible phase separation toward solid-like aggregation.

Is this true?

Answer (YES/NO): NO